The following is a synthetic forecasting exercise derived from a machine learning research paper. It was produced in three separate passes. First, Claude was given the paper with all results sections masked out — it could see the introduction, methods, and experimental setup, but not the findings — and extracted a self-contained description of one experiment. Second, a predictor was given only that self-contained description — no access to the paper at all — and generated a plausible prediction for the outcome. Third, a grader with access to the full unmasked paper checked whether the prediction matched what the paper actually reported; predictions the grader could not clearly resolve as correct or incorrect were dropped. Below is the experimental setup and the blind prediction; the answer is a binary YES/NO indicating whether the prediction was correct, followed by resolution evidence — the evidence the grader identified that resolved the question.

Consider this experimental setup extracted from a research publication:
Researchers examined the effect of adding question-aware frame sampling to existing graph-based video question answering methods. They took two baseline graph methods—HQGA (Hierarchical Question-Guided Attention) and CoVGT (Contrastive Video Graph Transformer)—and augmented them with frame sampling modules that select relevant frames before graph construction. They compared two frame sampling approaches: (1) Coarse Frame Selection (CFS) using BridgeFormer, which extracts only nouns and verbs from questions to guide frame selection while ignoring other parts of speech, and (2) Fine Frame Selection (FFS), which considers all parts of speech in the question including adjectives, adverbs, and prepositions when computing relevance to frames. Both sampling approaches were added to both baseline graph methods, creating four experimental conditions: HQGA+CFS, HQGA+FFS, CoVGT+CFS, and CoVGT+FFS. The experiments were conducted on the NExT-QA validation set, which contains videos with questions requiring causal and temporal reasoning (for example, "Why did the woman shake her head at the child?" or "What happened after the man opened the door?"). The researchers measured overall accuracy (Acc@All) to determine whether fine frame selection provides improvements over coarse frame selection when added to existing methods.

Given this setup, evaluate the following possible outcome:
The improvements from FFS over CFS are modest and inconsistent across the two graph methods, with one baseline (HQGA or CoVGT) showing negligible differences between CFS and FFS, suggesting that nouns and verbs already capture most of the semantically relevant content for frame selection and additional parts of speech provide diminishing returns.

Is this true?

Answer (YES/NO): NO